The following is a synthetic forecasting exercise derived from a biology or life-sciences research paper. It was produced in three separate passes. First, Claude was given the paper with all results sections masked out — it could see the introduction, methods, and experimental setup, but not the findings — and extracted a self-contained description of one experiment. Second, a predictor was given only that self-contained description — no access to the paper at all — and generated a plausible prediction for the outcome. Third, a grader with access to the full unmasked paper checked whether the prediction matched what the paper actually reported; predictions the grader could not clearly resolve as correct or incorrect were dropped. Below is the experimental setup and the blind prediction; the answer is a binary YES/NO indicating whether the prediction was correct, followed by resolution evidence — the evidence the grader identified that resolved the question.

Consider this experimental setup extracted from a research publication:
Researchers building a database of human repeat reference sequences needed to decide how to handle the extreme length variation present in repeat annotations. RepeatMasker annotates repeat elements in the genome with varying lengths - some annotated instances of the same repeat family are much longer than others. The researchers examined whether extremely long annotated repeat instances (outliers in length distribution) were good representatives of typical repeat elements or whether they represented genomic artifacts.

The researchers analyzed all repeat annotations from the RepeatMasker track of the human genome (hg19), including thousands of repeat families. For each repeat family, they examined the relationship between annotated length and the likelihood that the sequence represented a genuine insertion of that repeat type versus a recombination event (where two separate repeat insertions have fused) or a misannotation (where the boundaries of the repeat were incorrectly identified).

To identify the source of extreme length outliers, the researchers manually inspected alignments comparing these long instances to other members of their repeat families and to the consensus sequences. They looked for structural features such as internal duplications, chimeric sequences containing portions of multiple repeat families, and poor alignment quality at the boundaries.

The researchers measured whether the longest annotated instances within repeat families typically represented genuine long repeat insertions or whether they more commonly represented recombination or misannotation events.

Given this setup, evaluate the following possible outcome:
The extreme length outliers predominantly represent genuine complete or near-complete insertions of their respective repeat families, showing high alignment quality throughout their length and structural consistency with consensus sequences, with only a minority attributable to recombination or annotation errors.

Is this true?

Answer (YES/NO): NO